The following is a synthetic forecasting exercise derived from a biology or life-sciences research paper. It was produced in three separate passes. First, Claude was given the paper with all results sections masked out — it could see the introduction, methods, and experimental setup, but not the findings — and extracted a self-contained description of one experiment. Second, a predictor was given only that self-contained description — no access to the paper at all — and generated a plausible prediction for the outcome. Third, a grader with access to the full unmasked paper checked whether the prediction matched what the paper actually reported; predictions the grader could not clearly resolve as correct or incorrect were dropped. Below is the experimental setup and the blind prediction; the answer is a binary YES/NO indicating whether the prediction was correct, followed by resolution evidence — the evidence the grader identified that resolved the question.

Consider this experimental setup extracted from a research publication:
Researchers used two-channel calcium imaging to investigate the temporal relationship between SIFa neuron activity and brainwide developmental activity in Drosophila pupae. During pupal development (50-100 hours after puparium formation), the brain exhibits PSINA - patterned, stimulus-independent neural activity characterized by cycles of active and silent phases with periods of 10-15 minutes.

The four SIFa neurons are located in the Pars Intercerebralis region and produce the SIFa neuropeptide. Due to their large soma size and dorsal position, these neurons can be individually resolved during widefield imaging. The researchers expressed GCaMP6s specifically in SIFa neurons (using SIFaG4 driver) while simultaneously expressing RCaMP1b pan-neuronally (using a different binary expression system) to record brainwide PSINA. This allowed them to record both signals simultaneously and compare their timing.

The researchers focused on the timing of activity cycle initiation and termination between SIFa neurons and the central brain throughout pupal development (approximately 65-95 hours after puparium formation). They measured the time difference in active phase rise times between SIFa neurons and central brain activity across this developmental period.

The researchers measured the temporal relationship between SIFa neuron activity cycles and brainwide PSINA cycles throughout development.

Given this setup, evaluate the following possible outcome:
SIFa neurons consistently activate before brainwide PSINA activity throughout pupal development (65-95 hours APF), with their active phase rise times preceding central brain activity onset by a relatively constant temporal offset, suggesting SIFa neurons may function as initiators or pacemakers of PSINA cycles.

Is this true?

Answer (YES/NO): NO